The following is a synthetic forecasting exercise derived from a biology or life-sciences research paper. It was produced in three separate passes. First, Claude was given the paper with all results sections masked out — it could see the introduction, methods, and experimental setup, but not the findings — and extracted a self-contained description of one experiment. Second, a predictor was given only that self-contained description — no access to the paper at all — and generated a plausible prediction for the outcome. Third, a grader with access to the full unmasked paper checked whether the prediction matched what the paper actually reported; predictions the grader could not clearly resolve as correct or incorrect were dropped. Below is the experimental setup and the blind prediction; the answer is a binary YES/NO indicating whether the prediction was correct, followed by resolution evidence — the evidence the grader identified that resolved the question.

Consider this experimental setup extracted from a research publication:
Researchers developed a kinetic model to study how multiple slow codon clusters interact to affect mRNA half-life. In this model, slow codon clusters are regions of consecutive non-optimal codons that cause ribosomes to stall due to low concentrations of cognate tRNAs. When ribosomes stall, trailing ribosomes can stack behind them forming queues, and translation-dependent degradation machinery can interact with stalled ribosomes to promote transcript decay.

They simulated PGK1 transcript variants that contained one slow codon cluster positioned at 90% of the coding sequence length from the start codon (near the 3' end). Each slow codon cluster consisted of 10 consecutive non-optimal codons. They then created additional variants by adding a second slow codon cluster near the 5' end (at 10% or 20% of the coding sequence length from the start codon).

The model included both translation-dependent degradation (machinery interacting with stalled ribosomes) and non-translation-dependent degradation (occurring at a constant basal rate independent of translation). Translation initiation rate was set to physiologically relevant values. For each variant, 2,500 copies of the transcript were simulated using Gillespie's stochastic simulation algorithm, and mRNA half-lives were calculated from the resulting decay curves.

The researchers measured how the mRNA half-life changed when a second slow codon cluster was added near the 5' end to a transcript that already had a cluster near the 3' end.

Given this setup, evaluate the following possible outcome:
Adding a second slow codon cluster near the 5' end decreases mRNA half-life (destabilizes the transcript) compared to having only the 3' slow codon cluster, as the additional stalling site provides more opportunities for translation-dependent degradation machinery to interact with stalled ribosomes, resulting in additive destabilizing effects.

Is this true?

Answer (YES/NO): NO